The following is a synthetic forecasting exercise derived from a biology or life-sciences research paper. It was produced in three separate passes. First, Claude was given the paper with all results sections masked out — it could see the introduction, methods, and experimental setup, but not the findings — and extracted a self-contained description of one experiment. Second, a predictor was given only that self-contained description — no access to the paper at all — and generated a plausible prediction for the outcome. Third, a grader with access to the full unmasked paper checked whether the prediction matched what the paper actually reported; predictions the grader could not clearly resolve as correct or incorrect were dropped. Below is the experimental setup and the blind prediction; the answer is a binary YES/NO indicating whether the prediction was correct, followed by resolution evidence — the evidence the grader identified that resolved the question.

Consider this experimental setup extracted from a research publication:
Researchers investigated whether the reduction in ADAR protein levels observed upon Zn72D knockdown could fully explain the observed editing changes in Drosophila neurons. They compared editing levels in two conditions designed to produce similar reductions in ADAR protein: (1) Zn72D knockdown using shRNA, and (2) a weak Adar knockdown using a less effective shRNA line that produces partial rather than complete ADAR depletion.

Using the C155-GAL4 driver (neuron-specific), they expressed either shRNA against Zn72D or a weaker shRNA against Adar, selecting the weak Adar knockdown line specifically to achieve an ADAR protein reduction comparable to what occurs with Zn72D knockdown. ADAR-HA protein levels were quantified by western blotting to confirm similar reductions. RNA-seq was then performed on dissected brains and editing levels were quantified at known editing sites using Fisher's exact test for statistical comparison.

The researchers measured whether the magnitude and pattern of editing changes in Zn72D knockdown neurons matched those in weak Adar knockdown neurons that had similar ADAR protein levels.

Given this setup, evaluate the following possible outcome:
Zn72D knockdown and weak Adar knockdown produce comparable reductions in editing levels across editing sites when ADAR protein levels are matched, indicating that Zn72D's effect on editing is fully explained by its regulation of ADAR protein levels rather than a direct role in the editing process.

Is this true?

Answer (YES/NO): NO